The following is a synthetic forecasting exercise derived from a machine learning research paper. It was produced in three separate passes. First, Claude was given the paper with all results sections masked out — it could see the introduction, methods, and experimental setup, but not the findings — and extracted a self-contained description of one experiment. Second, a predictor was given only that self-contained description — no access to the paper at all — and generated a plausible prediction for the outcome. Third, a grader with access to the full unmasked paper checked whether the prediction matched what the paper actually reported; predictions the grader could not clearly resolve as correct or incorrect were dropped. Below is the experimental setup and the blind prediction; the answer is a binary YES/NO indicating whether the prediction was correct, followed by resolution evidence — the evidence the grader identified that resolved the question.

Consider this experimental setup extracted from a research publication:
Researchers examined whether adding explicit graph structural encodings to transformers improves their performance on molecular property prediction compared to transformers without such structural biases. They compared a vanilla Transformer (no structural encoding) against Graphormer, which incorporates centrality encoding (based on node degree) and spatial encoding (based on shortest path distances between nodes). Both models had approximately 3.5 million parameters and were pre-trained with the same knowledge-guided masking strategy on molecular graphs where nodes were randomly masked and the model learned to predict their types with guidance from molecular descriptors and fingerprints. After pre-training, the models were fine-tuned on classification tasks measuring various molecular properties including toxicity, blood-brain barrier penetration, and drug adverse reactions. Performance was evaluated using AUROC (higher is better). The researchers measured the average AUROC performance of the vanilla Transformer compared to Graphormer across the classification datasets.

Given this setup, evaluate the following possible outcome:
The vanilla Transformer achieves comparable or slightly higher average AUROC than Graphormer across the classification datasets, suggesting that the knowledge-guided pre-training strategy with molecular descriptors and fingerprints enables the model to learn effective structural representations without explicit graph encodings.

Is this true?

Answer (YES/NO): NO